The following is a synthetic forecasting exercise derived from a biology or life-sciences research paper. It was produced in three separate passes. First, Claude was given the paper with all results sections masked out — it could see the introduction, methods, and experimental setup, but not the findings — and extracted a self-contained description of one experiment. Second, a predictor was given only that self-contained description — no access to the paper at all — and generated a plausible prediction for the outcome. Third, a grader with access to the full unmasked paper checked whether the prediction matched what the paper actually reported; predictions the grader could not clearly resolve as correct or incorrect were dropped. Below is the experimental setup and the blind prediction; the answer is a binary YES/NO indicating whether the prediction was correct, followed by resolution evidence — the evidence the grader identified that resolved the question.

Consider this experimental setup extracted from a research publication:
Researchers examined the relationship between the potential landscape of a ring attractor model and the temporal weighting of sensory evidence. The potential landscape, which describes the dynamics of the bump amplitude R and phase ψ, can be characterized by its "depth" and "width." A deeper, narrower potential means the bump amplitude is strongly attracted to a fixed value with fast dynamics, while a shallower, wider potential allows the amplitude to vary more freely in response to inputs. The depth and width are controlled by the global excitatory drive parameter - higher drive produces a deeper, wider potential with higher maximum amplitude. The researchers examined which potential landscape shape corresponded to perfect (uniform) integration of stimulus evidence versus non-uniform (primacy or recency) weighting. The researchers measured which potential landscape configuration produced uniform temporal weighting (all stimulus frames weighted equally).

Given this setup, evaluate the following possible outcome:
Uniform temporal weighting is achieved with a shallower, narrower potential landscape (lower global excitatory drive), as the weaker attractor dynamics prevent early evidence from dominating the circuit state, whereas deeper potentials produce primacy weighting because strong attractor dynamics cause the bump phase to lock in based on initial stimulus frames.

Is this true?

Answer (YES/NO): NO